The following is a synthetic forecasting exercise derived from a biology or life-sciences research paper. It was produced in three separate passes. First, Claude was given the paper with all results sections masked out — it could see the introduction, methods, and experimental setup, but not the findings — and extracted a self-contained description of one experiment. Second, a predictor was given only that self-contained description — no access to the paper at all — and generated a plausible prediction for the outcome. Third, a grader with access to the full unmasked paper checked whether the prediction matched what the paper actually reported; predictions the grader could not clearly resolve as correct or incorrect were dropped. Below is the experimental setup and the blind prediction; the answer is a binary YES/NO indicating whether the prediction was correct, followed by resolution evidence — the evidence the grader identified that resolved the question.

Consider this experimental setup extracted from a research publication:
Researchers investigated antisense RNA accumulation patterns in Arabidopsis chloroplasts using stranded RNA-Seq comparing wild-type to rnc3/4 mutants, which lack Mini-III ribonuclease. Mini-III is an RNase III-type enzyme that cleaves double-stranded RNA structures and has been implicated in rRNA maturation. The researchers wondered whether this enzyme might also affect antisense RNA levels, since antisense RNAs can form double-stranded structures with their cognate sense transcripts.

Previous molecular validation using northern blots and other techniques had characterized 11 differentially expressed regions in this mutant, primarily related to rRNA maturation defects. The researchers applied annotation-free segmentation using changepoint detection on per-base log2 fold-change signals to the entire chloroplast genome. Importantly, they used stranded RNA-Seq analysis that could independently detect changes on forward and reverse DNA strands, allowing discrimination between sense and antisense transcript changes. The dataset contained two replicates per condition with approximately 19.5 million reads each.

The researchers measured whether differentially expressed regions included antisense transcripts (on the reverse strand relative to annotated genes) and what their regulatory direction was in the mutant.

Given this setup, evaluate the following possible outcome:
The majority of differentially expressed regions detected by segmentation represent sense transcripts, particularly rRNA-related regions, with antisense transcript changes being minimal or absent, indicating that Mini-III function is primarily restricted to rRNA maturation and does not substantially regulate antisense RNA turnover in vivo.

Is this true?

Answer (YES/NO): NO